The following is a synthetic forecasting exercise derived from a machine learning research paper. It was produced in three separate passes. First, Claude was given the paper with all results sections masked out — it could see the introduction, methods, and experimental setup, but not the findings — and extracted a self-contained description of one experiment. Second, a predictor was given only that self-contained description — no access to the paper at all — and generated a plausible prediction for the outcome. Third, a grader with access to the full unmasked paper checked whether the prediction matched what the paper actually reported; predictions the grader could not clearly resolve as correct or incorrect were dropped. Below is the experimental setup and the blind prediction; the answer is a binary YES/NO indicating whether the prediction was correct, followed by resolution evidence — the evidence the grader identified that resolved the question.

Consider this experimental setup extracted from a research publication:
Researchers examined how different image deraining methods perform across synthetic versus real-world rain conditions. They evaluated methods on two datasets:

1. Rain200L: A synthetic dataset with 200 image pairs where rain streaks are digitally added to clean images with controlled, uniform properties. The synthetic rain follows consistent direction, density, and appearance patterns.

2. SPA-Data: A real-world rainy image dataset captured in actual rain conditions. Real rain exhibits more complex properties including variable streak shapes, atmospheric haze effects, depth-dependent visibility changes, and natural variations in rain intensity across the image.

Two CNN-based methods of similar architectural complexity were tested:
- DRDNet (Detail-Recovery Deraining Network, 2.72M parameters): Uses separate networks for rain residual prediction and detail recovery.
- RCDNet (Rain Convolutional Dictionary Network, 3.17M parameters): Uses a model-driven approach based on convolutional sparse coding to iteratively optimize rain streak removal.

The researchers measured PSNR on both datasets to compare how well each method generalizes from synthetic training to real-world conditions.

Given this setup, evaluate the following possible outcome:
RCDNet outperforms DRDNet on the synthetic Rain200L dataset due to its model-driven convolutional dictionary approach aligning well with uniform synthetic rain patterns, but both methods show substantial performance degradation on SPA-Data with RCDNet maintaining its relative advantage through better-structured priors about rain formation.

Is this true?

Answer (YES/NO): NO